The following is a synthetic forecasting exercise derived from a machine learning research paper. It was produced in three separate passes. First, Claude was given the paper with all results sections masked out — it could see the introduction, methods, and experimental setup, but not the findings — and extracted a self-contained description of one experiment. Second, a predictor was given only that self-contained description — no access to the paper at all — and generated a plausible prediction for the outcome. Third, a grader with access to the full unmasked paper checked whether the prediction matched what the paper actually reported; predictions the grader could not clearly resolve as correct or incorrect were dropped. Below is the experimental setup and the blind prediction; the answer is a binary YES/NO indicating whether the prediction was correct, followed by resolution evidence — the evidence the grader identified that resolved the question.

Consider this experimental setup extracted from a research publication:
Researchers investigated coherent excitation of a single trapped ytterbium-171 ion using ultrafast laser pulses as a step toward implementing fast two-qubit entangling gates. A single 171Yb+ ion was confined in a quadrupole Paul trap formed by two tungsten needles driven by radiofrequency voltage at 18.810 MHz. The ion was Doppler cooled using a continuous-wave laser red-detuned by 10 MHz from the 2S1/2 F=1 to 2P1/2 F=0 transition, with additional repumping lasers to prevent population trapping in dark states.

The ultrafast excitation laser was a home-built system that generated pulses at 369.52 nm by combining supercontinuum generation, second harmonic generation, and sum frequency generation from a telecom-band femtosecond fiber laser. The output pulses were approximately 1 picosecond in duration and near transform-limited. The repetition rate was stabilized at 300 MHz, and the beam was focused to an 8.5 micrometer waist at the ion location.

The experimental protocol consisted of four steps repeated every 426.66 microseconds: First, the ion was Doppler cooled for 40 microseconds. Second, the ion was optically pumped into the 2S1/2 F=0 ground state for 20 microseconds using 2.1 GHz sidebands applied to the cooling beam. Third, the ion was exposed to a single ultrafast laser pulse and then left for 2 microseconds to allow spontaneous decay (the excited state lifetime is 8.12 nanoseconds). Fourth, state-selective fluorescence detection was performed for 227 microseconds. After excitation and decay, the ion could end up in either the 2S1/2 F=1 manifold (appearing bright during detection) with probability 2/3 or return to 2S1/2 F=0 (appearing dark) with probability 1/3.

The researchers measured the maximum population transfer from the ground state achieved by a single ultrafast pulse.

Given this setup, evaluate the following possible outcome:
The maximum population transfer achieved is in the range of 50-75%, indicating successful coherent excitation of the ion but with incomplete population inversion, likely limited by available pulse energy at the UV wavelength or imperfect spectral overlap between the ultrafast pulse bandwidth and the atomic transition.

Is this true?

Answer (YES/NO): NO